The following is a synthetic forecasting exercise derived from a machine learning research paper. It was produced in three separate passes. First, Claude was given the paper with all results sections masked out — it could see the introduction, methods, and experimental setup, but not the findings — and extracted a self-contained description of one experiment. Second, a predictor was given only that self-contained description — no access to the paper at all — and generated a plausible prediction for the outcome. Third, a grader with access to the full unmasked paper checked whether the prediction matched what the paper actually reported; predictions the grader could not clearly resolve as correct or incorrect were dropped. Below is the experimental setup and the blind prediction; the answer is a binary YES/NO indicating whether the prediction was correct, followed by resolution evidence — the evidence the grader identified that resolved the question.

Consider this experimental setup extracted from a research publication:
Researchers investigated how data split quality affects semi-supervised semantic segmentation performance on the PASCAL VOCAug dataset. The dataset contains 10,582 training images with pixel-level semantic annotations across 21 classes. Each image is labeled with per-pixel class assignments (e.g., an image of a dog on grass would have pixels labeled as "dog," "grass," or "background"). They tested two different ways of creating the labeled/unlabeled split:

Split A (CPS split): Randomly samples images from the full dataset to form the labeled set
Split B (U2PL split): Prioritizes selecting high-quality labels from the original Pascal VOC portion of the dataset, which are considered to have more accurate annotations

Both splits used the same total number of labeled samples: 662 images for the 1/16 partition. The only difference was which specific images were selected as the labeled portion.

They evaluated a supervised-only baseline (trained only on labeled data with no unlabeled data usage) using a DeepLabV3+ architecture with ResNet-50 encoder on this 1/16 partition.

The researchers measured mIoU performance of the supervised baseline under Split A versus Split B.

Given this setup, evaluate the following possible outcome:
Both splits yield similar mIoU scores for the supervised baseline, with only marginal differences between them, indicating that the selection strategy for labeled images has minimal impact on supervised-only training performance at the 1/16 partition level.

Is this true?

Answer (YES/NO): NO